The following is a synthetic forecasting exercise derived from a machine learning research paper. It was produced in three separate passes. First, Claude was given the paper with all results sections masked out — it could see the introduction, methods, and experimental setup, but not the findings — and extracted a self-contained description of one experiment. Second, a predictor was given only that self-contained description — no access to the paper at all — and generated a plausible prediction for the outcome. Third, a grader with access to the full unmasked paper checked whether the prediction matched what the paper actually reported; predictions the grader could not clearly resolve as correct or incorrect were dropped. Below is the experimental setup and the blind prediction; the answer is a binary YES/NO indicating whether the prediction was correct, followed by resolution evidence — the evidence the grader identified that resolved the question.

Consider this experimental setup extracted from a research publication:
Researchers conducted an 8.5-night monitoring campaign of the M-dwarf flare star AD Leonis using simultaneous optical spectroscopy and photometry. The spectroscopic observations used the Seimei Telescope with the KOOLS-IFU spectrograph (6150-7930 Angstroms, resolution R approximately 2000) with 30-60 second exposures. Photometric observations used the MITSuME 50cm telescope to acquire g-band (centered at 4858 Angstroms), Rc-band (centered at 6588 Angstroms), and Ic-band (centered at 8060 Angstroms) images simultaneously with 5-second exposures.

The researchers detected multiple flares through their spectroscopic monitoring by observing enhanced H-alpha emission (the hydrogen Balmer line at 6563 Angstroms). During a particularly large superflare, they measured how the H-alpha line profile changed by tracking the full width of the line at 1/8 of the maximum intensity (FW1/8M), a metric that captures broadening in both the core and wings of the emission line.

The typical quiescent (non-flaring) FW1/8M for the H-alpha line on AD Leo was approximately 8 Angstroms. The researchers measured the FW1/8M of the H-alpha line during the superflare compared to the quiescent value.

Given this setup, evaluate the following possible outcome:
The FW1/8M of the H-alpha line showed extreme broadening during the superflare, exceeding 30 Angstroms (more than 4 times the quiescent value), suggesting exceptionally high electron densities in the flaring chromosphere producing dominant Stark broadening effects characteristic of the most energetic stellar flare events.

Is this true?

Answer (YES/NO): NO